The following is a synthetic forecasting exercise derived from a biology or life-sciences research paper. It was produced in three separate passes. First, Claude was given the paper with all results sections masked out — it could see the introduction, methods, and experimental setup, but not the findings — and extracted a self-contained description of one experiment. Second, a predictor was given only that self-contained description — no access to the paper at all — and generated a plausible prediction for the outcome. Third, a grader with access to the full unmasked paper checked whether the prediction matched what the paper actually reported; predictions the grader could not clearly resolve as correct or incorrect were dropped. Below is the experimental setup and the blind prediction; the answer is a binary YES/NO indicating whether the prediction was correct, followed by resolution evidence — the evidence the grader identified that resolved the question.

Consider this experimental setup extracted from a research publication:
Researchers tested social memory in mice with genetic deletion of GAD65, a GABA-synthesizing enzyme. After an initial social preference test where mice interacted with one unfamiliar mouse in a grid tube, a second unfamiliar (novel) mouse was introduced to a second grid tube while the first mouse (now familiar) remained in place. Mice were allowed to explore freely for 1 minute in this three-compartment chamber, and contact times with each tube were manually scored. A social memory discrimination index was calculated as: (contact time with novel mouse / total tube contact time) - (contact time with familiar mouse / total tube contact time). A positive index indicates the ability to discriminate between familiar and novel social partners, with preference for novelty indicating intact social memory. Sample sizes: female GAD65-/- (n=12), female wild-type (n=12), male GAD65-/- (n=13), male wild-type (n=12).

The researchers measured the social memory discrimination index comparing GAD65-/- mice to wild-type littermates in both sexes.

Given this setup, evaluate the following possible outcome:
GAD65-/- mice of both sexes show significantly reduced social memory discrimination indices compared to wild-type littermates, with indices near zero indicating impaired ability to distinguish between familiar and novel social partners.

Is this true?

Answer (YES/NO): NO